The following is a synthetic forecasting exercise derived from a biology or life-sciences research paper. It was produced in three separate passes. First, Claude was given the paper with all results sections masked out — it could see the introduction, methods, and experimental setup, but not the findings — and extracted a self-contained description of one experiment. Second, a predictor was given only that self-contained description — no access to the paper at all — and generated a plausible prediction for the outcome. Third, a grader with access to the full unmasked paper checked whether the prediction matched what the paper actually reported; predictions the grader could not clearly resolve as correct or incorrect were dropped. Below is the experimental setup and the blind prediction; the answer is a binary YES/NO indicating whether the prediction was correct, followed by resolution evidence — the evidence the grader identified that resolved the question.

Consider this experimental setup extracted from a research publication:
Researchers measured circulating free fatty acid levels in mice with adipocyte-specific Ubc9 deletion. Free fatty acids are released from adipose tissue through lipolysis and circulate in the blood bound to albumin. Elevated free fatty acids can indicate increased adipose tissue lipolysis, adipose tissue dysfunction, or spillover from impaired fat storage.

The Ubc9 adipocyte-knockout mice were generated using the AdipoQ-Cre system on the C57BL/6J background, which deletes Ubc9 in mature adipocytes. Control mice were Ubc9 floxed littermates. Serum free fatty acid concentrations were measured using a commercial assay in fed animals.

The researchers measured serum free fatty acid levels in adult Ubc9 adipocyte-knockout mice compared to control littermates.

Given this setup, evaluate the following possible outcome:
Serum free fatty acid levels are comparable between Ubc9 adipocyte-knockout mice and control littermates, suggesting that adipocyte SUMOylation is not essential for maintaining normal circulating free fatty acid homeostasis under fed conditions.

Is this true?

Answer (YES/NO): NO